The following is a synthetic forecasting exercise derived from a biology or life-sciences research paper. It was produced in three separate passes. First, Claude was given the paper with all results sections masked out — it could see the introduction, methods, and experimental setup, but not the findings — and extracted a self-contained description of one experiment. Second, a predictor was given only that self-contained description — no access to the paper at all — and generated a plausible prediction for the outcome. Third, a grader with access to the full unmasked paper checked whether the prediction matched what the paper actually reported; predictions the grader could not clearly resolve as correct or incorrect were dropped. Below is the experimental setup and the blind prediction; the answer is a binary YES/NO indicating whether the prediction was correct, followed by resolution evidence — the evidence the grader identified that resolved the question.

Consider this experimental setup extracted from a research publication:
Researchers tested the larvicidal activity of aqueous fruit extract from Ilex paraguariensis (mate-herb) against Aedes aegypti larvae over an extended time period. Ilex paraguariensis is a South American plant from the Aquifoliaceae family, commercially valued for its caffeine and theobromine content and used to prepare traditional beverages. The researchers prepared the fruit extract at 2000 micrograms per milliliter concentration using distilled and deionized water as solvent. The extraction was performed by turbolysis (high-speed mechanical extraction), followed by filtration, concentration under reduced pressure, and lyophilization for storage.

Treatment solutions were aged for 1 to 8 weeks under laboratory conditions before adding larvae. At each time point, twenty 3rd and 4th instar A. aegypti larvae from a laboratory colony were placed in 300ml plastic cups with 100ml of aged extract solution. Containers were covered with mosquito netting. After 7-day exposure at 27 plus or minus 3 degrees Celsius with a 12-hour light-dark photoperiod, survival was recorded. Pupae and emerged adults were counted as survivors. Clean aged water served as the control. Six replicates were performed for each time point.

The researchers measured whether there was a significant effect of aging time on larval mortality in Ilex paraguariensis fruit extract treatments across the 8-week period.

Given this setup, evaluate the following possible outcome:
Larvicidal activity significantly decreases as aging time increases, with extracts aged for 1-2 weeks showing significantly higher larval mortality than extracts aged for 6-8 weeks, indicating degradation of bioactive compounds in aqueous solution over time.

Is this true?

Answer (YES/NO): YES